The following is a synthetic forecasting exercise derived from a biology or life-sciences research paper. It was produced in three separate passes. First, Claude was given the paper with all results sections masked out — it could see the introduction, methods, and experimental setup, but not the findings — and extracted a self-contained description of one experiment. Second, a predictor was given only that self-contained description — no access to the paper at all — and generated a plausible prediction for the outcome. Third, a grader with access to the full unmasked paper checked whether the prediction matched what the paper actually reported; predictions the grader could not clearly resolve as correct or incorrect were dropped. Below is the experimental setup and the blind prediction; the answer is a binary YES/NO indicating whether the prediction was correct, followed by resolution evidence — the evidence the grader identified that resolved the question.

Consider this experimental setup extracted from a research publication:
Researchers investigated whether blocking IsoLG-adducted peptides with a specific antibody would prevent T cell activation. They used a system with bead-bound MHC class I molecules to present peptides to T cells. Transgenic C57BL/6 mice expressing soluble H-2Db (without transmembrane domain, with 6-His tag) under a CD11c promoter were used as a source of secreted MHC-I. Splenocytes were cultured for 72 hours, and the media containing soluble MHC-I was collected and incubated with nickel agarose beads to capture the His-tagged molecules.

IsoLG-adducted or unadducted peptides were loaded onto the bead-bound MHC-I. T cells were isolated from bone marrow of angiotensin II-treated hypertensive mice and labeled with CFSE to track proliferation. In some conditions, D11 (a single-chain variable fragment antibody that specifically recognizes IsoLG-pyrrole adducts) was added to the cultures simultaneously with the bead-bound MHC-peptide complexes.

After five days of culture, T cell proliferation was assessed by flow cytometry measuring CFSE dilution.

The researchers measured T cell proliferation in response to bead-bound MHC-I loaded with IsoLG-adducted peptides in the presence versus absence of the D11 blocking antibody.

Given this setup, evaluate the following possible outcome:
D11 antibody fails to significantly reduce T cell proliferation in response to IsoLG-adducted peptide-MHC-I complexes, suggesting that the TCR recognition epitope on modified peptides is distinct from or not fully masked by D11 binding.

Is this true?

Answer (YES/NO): NO